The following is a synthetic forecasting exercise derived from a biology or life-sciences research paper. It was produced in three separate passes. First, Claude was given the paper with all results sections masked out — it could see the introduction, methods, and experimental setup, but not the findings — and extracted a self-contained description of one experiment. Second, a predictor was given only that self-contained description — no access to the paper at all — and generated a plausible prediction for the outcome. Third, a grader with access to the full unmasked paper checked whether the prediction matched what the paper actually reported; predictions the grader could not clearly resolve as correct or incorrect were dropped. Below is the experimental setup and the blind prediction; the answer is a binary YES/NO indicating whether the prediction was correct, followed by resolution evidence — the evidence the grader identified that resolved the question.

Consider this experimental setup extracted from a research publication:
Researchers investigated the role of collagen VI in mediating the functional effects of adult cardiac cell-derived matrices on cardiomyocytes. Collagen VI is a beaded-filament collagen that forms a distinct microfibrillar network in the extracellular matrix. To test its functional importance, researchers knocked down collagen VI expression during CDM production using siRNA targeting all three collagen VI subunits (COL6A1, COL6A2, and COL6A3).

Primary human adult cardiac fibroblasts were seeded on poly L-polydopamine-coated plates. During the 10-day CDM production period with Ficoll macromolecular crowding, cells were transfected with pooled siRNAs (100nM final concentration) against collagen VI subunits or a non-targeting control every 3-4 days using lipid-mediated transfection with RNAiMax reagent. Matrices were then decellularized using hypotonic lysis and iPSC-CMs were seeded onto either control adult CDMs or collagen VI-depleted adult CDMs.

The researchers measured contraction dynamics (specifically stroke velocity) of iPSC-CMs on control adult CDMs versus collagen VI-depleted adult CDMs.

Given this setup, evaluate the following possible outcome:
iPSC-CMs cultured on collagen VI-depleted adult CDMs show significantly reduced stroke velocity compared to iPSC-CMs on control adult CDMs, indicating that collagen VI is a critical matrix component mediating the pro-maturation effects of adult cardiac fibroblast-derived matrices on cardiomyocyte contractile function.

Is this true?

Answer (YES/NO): NO